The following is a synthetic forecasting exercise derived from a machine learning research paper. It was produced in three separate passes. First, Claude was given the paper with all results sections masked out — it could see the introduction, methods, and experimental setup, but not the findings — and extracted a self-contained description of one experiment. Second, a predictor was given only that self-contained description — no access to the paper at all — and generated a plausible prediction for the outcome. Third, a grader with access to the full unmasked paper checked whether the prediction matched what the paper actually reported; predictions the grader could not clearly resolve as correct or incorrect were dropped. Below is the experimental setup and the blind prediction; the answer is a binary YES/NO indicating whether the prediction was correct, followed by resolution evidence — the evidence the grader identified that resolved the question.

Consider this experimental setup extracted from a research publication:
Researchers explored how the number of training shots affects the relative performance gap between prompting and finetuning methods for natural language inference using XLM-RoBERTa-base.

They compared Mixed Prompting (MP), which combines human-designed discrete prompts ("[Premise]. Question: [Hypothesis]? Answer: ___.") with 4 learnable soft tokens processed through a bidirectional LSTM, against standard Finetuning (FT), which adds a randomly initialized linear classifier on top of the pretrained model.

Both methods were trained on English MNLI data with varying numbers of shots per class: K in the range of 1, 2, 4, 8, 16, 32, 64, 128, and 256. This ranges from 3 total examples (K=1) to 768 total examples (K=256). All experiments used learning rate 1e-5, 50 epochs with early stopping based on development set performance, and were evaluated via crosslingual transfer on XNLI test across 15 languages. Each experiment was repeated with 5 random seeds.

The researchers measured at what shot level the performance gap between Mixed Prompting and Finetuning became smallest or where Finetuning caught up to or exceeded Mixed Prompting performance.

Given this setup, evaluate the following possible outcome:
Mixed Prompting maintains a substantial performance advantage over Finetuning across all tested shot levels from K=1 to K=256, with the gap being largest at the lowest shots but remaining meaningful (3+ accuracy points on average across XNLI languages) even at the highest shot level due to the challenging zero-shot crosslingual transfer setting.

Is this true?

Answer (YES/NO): NO